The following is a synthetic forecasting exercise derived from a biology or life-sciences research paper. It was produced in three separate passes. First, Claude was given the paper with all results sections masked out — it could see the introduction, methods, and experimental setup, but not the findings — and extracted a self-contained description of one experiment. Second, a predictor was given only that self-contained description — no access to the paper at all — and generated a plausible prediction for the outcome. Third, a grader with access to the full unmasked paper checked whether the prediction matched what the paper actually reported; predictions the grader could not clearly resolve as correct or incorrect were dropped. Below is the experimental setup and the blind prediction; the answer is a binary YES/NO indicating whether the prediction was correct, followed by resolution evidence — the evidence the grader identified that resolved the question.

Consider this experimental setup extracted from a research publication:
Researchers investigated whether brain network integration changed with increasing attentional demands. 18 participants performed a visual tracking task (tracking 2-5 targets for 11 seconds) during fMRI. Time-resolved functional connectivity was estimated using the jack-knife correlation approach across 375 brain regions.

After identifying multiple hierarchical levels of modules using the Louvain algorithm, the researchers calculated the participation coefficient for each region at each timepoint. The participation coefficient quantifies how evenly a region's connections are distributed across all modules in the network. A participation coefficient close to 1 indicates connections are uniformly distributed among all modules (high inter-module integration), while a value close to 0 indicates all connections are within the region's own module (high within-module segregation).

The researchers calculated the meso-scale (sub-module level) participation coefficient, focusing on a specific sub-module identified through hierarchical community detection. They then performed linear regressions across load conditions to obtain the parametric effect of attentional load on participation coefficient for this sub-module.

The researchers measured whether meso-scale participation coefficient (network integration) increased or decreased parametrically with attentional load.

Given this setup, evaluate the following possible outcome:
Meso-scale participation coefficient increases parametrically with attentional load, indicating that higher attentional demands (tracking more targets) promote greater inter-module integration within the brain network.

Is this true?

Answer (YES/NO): YES